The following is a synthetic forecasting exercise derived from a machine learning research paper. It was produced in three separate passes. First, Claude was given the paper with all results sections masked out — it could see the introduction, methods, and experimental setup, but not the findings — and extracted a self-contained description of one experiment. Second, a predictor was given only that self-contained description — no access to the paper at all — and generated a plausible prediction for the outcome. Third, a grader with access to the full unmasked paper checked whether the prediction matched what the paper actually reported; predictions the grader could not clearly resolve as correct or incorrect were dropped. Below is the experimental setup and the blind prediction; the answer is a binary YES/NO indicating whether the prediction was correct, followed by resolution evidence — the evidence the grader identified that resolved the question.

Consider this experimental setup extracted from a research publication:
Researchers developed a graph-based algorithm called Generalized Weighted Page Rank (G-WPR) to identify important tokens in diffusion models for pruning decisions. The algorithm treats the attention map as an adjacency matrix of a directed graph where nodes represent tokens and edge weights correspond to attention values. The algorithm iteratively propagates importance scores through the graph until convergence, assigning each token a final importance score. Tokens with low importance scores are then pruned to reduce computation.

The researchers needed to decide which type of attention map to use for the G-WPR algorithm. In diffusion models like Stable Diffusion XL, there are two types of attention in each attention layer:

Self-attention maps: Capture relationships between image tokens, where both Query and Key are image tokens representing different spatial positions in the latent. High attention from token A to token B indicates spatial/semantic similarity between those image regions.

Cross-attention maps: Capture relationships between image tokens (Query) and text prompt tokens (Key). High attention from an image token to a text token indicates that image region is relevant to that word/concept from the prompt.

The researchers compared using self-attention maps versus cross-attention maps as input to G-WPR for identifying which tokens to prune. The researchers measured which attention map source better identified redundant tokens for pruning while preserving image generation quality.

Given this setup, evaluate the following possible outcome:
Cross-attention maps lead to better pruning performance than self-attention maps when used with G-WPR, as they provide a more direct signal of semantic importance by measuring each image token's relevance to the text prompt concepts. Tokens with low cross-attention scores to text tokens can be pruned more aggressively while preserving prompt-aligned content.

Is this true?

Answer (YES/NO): NO